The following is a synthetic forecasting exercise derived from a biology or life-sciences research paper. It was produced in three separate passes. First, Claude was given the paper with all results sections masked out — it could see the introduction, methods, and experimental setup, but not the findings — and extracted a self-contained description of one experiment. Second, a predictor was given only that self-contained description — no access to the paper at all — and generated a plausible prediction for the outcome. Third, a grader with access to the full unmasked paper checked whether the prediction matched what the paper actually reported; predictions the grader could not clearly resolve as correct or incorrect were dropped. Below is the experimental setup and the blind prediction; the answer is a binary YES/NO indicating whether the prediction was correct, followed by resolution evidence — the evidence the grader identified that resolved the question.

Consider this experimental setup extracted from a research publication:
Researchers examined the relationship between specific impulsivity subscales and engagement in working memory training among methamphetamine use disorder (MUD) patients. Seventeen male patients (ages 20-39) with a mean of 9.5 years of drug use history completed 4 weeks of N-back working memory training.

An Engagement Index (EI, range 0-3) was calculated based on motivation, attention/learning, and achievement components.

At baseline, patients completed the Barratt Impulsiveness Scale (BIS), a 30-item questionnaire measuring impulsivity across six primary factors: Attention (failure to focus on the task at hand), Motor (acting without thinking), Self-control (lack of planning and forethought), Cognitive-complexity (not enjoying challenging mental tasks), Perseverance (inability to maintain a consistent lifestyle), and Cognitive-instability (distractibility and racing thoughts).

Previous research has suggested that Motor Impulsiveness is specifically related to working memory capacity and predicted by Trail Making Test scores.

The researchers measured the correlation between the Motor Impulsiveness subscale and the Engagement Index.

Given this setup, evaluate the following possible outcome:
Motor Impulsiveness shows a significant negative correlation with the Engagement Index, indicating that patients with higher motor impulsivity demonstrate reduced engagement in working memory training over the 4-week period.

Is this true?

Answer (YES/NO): NO